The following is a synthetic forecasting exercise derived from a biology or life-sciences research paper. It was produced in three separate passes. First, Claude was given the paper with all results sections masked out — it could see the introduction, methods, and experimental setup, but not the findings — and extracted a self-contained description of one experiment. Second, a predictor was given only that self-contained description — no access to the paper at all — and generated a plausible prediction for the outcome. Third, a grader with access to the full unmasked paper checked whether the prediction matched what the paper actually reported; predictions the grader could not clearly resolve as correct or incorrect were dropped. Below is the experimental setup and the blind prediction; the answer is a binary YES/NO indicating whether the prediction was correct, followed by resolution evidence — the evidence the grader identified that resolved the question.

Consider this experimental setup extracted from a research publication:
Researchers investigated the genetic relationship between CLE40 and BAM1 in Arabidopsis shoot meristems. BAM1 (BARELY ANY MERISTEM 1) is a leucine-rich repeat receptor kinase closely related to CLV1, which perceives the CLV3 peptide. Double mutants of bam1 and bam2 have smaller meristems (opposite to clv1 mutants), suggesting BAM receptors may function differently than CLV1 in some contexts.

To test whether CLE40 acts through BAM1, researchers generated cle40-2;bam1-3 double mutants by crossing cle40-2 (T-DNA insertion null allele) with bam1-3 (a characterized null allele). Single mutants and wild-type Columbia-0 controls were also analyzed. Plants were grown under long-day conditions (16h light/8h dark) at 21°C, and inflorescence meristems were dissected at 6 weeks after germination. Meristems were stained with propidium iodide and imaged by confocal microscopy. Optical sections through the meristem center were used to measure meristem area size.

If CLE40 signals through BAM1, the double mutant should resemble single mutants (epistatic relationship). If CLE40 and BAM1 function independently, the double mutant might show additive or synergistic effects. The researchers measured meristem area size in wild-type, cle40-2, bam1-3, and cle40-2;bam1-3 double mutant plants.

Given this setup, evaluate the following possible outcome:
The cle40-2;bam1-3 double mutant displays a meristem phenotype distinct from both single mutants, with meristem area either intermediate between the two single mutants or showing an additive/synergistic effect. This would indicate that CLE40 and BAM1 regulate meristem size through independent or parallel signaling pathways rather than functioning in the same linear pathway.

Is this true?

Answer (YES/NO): NO